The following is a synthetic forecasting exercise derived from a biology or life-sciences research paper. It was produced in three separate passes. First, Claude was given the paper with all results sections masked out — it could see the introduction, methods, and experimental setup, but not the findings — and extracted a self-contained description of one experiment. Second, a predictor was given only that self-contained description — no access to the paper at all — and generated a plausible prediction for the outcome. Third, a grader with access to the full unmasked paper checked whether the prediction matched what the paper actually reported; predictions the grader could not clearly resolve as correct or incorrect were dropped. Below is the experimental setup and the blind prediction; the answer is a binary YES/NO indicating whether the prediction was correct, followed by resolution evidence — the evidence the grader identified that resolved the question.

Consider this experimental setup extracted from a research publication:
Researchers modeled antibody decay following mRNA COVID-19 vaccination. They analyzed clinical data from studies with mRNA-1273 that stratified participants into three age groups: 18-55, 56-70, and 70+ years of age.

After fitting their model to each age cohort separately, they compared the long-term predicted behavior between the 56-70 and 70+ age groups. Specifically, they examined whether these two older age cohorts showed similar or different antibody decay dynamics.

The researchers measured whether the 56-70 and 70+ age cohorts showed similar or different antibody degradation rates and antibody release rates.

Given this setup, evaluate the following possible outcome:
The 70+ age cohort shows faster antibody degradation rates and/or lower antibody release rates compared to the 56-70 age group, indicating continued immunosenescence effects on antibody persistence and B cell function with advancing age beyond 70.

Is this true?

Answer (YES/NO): NO